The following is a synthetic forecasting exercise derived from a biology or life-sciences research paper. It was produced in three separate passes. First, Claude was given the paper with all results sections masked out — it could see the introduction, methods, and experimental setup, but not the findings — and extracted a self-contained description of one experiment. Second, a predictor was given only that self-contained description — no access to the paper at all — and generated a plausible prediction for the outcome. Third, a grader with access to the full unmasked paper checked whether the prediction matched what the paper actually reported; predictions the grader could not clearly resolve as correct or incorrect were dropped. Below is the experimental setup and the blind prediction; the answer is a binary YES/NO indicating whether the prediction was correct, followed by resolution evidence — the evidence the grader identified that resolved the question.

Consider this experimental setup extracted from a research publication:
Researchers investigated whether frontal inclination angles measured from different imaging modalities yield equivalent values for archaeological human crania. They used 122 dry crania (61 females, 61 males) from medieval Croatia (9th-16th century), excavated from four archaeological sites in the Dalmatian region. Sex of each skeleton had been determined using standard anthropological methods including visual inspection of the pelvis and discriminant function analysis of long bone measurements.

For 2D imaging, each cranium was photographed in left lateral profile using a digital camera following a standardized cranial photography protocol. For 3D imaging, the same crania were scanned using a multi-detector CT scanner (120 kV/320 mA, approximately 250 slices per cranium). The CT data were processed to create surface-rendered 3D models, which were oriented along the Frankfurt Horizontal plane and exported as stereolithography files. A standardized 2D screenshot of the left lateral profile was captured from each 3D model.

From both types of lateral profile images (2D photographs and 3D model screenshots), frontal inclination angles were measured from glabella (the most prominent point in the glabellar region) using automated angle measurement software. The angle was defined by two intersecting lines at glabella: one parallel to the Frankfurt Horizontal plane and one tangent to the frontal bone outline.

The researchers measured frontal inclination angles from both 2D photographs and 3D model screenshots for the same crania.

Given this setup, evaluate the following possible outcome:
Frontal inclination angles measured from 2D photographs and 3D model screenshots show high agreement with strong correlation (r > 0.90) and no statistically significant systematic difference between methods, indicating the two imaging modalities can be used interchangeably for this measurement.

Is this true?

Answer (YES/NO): NO